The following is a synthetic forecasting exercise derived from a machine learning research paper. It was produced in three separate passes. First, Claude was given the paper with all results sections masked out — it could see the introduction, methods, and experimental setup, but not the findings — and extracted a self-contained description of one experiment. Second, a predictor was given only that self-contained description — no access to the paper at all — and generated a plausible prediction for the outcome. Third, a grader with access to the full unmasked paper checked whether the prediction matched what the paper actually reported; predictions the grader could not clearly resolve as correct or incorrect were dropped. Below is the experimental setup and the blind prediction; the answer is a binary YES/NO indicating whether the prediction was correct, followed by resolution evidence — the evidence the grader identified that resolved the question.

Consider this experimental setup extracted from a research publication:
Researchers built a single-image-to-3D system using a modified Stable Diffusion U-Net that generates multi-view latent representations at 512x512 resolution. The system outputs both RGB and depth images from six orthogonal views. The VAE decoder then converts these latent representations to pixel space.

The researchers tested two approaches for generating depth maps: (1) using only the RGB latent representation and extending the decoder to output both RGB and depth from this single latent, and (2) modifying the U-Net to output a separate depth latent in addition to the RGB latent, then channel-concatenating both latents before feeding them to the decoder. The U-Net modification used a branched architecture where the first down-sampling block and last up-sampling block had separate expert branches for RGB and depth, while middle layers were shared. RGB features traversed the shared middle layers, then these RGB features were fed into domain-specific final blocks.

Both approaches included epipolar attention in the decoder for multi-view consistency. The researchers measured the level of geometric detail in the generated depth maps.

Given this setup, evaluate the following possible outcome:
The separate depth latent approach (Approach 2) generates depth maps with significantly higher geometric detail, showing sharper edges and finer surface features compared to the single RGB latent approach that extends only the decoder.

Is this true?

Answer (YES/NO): YES